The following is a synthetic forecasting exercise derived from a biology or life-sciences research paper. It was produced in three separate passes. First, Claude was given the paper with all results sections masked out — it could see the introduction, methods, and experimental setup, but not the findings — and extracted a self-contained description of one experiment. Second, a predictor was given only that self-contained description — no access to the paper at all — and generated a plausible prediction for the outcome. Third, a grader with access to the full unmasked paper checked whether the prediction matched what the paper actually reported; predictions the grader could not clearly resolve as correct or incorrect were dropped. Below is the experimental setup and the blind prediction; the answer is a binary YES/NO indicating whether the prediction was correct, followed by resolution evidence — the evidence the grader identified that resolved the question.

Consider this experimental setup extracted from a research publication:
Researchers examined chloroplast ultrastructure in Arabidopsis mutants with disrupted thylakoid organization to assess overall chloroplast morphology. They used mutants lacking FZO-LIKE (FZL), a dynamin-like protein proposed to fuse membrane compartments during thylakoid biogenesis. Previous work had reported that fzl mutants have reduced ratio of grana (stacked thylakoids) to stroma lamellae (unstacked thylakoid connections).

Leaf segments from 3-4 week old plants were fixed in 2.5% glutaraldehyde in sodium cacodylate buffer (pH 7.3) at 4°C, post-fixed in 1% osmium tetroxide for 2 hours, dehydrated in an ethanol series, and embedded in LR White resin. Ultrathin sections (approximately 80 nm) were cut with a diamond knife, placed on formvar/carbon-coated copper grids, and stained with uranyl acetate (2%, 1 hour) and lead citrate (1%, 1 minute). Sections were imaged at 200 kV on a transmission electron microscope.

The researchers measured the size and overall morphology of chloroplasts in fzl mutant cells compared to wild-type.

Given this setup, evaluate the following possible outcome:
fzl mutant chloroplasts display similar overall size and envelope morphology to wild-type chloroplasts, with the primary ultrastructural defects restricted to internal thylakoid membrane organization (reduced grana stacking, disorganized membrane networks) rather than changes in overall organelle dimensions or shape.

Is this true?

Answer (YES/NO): NO